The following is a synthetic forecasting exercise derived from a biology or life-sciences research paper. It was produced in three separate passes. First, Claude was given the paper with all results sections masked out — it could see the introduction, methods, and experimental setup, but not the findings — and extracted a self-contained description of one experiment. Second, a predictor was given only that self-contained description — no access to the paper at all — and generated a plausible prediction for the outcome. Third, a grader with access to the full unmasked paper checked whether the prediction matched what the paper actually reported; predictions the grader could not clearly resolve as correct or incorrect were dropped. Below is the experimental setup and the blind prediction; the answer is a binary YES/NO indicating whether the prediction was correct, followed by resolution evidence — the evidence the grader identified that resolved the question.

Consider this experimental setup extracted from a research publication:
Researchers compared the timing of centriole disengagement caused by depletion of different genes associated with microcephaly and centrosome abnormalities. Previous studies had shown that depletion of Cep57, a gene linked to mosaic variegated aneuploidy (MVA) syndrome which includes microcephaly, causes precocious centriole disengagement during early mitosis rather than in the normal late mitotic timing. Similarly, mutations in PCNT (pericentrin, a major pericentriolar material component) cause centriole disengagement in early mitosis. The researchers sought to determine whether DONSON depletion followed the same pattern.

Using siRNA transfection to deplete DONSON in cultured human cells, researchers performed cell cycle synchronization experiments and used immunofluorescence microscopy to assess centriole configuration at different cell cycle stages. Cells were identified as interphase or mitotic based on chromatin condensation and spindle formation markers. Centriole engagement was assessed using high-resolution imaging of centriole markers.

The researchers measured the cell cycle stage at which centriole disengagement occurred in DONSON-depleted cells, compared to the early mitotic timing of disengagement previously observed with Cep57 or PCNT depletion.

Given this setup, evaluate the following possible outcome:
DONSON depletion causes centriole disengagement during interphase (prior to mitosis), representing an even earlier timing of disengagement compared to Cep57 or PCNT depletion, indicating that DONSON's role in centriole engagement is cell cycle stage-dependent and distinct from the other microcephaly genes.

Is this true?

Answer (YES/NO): YES